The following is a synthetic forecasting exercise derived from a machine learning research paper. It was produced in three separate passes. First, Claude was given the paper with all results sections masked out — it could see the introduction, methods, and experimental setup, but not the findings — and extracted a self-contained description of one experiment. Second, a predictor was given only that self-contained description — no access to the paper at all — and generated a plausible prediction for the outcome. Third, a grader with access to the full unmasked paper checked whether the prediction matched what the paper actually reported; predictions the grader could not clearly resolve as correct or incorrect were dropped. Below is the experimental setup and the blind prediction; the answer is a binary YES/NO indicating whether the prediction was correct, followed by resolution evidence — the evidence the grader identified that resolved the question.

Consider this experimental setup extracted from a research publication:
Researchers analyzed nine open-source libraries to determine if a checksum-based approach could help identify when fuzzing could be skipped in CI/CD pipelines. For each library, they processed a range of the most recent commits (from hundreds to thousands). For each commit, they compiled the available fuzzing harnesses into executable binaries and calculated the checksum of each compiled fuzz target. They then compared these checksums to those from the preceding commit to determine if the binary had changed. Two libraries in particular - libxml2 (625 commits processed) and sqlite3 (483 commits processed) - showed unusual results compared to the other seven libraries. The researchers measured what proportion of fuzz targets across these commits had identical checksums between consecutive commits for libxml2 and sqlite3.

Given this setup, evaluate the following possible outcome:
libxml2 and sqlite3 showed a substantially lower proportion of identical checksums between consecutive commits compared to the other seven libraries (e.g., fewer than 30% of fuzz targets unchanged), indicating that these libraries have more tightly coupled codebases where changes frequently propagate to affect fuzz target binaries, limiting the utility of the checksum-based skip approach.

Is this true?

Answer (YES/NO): NO